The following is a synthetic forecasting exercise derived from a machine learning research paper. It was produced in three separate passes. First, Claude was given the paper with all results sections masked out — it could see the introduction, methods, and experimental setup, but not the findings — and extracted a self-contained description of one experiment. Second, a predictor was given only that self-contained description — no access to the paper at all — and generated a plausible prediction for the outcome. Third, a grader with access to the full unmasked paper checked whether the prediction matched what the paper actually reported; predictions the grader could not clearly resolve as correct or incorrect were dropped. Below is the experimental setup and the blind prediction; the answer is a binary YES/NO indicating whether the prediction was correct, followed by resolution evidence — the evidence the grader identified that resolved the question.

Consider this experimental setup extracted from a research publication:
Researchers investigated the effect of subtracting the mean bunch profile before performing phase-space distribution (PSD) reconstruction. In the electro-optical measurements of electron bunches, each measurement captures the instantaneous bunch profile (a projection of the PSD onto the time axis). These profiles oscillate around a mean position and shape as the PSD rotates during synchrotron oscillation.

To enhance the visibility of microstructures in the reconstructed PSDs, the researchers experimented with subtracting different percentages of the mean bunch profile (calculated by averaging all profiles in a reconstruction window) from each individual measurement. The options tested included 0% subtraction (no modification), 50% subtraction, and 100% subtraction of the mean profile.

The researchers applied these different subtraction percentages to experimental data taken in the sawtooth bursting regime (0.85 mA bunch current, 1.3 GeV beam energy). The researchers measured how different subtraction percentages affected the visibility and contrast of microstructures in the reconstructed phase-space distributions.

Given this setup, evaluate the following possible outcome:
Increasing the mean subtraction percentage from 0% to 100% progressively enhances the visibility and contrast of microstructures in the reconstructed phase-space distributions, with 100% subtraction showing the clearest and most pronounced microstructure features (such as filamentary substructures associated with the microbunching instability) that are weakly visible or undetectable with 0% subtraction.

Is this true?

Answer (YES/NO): NO